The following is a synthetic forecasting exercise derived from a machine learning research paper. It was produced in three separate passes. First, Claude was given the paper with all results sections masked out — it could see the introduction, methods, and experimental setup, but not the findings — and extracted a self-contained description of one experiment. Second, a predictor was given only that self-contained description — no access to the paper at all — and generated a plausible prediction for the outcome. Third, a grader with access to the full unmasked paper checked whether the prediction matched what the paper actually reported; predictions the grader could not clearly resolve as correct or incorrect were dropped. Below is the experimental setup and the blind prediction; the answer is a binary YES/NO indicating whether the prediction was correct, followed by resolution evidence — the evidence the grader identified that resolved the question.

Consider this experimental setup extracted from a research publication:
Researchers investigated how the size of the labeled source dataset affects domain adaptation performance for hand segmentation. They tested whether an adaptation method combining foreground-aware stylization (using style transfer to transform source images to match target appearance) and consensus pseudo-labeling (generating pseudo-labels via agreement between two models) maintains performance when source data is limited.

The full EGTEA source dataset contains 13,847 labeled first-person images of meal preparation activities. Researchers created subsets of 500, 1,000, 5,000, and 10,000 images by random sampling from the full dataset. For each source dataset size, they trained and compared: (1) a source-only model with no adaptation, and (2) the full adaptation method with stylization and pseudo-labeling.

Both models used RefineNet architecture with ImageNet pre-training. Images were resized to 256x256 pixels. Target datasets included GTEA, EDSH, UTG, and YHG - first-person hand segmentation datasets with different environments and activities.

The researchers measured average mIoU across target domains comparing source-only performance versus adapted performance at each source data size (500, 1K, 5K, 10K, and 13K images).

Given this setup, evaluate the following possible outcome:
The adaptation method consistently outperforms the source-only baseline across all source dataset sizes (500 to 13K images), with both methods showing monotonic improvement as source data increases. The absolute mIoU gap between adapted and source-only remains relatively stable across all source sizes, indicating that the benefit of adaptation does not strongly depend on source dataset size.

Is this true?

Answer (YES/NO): NO